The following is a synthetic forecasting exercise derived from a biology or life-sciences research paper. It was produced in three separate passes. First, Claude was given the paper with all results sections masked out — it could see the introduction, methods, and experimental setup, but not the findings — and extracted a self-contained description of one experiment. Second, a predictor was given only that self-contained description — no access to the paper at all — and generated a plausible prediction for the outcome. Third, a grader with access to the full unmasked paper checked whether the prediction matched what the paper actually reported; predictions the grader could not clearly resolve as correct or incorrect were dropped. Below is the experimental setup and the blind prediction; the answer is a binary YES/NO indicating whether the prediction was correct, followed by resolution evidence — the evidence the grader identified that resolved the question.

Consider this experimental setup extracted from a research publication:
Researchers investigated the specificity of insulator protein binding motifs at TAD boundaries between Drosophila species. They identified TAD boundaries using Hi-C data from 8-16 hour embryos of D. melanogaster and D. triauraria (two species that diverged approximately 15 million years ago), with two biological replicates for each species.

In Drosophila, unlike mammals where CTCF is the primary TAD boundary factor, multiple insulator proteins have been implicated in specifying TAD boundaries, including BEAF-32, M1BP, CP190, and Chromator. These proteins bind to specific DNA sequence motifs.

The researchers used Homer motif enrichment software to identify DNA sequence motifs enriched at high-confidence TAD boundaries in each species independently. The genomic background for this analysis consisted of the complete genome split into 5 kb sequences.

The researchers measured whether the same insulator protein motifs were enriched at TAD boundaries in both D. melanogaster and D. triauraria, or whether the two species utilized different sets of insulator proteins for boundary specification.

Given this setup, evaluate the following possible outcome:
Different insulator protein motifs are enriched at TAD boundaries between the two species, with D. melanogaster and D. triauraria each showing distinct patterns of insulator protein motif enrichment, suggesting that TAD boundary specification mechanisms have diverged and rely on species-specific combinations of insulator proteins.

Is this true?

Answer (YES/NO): NO